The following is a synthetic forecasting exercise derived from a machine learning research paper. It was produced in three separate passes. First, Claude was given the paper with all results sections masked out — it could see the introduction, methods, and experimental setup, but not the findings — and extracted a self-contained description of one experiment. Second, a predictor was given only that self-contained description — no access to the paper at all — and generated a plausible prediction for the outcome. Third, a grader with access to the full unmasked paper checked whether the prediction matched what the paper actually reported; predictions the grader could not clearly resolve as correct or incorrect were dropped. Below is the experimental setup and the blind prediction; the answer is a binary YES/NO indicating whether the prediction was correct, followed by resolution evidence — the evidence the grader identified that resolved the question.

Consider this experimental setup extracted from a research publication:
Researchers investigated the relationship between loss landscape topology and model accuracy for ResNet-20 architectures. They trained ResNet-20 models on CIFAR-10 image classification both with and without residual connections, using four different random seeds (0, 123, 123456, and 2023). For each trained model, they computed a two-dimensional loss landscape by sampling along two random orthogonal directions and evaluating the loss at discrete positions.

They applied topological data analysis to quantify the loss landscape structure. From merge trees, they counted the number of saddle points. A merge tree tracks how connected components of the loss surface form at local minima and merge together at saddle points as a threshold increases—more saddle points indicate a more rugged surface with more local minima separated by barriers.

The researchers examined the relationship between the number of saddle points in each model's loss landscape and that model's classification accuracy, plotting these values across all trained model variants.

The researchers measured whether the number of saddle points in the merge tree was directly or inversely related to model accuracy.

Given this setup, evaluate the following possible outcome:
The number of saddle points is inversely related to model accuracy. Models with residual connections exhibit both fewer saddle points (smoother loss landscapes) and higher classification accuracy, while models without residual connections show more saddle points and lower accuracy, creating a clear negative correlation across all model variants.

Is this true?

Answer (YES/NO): YES